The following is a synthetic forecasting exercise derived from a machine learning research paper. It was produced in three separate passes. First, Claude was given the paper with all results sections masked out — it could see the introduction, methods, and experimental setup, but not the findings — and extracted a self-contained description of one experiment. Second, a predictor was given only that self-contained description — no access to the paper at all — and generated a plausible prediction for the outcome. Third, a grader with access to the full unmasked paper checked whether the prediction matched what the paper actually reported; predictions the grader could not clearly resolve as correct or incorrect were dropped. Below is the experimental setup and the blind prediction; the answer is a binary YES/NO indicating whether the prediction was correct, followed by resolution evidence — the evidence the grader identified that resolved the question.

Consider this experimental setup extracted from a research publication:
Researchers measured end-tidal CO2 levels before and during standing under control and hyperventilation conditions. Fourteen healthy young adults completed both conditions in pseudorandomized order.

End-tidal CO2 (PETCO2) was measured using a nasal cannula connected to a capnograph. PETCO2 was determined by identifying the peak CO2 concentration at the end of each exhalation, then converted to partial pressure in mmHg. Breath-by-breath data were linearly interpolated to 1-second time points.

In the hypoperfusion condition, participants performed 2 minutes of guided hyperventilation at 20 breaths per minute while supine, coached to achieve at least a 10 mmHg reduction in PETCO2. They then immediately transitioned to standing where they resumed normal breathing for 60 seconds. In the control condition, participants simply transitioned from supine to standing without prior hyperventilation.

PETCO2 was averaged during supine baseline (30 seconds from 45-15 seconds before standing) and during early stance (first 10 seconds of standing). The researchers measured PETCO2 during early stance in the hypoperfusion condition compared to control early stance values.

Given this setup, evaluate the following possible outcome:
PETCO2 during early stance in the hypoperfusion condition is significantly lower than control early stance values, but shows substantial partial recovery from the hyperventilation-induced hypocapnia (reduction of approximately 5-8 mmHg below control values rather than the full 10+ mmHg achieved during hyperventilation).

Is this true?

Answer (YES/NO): NO